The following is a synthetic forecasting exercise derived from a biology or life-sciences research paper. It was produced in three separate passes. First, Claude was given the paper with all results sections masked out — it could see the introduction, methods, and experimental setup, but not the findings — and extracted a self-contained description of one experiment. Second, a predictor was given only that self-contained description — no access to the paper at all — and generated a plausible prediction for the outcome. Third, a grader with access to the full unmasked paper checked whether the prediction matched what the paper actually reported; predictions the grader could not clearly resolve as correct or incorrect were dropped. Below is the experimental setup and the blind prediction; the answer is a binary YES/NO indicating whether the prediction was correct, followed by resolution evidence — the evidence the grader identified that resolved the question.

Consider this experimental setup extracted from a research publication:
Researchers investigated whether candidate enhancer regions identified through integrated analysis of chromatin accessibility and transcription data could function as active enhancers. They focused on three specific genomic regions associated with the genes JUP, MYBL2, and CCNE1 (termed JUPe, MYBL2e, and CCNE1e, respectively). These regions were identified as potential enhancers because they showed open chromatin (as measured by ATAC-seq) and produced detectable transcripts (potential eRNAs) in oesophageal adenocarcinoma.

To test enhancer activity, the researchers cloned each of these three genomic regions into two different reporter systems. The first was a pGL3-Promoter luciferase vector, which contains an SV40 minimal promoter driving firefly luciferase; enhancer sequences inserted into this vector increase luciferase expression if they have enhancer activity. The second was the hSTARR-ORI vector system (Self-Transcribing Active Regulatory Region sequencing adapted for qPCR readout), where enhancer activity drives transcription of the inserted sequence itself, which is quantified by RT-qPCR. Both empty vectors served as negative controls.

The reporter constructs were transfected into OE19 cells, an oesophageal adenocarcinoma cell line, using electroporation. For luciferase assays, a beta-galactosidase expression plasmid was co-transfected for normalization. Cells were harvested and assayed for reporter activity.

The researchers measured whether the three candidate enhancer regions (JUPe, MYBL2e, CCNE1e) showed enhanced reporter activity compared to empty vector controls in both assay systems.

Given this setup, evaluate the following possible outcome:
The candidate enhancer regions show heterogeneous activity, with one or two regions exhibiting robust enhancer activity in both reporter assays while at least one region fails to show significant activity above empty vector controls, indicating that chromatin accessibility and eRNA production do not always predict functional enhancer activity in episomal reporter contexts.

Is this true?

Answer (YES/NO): NO